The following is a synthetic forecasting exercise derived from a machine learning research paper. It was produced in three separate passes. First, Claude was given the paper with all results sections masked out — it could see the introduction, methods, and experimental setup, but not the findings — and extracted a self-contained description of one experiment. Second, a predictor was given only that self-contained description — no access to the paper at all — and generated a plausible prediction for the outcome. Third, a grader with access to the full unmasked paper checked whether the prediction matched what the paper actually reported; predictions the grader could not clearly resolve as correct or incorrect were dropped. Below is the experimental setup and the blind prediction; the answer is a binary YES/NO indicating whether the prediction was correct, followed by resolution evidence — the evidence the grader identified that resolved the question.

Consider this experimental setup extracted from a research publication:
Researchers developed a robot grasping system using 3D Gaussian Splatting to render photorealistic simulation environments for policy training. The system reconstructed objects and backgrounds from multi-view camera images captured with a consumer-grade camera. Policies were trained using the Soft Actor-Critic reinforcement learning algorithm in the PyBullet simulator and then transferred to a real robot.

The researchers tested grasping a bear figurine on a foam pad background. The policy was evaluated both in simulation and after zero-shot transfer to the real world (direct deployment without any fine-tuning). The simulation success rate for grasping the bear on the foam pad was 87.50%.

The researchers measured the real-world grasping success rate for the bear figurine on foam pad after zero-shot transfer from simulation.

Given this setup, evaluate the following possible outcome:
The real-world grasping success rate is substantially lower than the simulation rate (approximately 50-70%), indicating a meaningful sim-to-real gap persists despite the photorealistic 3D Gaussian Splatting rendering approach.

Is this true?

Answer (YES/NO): NO